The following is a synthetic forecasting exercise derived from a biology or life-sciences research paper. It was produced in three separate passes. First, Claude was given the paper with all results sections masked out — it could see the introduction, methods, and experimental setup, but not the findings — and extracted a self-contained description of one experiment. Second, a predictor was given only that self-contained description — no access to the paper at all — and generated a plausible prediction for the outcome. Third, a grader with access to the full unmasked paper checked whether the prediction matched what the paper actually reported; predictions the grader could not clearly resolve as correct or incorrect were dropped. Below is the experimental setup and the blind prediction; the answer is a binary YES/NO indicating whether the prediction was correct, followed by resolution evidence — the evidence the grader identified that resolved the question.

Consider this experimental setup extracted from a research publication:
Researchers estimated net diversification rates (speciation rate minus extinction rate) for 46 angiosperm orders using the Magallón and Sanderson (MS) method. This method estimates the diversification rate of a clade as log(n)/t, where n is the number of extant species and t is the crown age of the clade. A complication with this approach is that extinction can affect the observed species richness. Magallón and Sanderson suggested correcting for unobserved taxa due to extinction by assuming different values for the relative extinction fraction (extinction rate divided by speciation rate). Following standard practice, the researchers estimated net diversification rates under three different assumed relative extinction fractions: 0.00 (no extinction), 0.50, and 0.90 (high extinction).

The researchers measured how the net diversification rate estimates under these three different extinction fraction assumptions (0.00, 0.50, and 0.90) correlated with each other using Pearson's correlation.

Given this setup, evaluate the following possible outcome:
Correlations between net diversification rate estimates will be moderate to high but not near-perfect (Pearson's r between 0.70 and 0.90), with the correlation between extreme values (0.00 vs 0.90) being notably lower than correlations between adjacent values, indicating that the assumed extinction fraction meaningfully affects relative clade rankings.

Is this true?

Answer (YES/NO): NO